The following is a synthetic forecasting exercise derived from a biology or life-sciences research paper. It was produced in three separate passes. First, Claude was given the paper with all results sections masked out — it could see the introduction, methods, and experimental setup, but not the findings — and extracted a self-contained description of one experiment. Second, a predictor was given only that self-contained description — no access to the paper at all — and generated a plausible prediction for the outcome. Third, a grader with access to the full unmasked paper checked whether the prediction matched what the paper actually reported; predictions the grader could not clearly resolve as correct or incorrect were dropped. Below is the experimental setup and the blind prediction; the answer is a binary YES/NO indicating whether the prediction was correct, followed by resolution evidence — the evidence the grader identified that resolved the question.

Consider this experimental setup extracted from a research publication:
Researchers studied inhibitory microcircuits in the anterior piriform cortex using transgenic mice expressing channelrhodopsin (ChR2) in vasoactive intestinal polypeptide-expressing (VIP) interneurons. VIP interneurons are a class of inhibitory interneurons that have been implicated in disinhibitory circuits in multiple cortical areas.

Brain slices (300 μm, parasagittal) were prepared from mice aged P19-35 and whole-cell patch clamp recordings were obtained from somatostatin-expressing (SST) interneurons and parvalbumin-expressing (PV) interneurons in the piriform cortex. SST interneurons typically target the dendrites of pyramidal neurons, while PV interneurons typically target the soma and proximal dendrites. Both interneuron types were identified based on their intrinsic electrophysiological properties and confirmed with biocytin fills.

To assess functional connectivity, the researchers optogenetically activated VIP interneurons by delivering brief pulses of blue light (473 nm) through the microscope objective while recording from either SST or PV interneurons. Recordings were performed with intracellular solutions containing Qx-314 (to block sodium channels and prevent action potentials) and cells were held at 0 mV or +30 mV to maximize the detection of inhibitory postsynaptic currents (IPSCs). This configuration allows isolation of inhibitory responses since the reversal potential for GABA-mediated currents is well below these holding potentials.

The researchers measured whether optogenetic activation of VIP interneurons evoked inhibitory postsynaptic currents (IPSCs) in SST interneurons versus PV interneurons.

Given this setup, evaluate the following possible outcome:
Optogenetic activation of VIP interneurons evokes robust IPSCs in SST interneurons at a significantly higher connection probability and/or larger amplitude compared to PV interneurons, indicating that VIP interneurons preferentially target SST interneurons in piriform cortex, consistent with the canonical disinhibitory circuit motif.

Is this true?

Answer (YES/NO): YES